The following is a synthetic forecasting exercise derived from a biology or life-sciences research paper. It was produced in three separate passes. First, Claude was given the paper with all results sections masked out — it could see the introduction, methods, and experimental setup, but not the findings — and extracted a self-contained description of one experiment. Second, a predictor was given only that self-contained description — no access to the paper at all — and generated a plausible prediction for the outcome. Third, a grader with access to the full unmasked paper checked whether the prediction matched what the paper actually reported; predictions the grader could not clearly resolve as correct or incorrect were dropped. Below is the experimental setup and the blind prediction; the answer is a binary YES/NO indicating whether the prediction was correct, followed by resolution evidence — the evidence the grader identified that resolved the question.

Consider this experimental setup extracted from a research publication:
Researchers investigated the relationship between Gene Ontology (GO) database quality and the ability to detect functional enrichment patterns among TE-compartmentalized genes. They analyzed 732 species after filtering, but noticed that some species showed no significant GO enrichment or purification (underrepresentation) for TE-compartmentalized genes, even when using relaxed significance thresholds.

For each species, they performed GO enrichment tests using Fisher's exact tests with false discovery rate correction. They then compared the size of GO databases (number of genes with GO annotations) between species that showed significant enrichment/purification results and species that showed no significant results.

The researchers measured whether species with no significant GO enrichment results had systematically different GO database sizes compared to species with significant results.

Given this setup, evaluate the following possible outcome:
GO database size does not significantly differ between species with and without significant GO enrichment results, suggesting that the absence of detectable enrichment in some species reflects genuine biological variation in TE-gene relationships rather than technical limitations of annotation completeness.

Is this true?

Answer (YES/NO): NO